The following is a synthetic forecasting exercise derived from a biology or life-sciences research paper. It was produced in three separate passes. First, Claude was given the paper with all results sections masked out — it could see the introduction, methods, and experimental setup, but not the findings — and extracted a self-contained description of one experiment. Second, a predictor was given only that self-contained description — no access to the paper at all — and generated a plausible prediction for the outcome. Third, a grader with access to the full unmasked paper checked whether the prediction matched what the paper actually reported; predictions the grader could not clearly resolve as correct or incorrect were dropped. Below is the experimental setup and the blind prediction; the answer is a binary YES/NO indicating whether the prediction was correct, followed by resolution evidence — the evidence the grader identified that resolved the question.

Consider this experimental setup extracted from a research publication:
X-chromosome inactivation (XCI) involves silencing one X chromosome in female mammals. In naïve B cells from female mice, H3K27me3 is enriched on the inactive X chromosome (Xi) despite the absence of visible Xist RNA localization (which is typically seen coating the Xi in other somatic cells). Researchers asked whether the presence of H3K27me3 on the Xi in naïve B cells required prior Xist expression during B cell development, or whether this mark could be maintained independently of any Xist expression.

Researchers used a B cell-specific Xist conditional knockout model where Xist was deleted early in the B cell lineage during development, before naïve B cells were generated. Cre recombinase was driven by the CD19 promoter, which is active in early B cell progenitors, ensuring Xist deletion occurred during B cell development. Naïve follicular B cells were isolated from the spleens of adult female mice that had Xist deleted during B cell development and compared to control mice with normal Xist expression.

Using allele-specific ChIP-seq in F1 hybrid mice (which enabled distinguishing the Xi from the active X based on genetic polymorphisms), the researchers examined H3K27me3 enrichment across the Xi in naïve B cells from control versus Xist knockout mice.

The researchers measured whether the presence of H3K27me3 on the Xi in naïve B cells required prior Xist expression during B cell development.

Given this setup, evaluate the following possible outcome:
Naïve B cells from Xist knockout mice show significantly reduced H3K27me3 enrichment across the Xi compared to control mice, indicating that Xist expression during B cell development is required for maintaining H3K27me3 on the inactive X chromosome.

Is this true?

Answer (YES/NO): YES